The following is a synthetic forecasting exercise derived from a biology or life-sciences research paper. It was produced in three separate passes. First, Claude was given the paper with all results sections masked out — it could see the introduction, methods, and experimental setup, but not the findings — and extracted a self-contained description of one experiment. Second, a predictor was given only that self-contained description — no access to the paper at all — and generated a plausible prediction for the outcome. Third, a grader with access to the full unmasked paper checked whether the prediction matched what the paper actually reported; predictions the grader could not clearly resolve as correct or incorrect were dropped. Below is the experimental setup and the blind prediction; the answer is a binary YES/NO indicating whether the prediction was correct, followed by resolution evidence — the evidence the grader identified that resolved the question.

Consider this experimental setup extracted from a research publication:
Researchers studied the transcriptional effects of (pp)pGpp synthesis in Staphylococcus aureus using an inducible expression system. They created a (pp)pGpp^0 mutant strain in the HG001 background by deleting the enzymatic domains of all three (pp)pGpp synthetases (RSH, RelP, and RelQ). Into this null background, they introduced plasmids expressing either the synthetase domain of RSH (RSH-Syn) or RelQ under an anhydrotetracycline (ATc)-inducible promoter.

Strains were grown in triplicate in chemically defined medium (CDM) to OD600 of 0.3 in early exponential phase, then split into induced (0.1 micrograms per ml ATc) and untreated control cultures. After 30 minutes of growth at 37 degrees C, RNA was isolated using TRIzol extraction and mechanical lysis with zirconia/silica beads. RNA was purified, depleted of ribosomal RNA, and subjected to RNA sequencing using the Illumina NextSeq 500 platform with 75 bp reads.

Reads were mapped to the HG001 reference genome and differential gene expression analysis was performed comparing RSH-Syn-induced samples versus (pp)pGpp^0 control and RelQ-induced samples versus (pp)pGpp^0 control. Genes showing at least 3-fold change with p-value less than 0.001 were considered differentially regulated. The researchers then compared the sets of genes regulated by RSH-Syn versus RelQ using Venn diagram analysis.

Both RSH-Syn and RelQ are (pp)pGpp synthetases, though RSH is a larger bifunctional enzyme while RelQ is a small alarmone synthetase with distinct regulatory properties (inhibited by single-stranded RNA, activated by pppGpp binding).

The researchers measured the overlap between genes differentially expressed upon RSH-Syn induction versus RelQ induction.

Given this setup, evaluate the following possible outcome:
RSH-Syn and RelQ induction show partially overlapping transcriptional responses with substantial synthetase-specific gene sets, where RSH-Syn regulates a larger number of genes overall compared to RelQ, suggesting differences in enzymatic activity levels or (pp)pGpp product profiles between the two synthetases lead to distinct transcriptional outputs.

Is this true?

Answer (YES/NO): YES